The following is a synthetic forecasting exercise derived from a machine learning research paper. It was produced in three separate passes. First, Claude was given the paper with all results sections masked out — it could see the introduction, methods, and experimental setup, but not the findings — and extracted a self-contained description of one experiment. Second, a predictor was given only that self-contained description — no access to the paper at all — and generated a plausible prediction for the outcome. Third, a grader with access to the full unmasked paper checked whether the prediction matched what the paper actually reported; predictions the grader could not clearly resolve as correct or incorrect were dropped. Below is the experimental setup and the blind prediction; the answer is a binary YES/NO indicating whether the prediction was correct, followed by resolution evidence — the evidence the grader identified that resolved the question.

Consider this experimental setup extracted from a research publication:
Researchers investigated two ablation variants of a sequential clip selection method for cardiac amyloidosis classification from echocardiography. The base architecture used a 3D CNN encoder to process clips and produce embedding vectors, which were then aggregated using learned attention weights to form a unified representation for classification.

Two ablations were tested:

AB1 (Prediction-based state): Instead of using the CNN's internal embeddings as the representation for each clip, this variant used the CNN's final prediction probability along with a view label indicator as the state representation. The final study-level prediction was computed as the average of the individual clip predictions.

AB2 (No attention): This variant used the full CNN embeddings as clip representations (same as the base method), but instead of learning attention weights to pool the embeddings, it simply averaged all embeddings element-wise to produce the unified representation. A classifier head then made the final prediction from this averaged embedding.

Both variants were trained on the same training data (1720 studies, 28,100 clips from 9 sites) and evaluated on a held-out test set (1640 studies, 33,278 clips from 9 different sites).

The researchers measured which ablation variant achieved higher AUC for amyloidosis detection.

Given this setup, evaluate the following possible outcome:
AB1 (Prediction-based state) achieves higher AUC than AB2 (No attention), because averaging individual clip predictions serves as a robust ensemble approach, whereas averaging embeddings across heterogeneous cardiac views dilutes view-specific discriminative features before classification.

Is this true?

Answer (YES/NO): NO